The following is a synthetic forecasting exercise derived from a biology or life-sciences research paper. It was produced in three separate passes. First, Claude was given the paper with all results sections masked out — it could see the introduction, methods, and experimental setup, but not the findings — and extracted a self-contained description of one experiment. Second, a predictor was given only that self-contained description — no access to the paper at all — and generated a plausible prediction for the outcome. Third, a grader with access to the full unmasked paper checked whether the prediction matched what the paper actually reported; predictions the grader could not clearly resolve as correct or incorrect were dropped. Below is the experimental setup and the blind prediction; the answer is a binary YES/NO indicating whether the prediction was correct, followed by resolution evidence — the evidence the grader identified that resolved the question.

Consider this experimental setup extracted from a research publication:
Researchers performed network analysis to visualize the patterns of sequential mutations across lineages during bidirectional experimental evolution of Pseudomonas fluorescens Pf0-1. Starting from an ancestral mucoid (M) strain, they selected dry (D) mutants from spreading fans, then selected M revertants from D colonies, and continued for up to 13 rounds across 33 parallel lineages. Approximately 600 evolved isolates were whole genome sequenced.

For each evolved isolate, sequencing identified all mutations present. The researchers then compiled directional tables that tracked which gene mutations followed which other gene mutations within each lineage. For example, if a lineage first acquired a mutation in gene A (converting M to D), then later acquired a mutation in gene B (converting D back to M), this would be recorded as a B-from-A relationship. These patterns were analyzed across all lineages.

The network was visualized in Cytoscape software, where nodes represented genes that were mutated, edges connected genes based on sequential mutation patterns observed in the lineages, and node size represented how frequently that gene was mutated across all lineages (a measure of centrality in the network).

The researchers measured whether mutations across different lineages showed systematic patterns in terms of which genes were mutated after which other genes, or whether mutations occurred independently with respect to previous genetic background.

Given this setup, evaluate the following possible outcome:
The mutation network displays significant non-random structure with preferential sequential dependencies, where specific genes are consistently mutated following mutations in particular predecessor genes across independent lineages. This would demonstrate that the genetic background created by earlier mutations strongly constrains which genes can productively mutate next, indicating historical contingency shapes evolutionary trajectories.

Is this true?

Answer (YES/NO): YES